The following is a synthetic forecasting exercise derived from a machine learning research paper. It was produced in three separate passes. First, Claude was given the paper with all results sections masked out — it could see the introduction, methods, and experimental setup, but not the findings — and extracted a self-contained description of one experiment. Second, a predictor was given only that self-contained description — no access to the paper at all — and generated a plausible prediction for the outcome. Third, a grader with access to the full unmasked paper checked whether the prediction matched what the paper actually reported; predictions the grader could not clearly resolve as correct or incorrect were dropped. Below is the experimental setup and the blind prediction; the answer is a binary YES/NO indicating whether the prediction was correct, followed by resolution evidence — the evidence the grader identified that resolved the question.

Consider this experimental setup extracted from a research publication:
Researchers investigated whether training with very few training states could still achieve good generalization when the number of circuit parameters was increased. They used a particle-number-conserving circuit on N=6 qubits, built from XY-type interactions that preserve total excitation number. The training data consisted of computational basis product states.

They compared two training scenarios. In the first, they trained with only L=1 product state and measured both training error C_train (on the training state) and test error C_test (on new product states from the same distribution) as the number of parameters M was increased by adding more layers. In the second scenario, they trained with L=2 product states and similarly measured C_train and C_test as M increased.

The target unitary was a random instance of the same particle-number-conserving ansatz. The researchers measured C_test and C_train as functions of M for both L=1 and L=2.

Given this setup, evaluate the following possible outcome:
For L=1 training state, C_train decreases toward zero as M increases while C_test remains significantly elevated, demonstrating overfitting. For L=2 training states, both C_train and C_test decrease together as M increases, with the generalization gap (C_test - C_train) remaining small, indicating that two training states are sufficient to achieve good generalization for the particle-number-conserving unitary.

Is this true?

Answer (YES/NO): YES